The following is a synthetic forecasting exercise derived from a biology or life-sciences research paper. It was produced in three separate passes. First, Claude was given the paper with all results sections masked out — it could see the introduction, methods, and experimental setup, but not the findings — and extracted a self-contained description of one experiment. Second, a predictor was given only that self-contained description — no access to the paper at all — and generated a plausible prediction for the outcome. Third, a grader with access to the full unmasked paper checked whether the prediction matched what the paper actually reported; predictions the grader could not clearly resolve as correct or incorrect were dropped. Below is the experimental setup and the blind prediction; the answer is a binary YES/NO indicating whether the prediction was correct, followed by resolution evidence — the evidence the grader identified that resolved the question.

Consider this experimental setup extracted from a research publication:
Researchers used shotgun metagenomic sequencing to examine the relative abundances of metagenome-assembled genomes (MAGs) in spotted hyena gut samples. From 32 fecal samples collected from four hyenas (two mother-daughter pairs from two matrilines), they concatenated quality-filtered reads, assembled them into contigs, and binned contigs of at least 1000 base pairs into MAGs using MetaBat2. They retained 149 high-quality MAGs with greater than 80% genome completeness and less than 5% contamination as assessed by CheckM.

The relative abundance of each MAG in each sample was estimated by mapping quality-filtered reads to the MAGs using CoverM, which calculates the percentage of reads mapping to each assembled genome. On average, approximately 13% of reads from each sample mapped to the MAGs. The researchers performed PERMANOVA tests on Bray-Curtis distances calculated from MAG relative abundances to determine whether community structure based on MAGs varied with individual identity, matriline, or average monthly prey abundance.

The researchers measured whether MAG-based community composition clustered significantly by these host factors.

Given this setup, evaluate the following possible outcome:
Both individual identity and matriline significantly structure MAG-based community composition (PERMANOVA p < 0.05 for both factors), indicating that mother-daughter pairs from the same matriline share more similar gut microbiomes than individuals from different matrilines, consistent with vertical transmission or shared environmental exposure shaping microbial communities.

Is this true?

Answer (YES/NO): NO